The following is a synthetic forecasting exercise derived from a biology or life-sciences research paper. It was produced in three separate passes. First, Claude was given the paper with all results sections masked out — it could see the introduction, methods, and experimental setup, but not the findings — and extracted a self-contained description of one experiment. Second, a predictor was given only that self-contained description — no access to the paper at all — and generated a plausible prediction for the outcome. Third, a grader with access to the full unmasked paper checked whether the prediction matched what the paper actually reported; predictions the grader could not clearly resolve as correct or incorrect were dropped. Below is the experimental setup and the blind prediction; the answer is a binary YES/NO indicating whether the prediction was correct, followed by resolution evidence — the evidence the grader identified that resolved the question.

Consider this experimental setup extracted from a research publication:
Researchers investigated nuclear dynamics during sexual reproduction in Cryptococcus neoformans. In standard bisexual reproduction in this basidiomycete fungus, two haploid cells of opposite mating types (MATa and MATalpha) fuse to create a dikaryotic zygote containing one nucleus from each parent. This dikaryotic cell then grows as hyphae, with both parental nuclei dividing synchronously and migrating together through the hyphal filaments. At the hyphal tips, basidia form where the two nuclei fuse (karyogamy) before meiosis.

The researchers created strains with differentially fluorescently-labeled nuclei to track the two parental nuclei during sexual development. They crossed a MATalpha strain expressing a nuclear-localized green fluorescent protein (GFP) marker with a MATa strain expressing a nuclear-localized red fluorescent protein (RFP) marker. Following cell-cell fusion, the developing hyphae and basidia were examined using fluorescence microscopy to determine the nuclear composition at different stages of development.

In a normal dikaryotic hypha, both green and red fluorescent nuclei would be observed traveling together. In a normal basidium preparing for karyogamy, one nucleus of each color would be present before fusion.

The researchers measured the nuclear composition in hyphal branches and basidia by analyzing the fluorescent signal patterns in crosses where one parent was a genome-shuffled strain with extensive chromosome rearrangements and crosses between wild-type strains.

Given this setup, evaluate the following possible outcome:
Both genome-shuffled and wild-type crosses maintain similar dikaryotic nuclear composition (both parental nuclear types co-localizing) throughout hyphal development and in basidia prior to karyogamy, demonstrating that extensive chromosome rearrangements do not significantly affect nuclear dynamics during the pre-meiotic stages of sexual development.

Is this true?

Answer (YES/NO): NO